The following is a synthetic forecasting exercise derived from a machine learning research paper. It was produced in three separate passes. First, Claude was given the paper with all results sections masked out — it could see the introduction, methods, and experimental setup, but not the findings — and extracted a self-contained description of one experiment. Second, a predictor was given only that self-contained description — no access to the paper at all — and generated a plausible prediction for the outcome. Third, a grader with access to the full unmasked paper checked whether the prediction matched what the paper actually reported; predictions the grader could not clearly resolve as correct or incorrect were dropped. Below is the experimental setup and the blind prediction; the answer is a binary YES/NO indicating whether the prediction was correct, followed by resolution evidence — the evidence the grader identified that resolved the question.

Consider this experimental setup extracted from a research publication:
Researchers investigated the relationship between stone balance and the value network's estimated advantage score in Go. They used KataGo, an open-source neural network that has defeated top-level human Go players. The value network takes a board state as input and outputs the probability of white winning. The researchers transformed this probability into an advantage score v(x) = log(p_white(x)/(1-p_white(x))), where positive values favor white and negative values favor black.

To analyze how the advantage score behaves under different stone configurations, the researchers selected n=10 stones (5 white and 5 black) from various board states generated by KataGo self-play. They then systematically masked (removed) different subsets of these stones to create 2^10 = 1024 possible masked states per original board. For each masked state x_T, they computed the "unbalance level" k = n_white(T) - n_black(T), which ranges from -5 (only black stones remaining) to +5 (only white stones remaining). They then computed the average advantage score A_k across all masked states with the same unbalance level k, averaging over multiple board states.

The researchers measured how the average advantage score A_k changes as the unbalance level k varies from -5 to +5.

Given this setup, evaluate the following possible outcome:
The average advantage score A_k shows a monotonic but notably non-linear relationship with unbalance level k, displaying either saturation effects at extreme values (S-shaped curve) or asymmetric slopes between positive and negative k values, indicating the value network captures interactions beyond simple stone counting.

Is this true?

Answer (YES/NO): YES